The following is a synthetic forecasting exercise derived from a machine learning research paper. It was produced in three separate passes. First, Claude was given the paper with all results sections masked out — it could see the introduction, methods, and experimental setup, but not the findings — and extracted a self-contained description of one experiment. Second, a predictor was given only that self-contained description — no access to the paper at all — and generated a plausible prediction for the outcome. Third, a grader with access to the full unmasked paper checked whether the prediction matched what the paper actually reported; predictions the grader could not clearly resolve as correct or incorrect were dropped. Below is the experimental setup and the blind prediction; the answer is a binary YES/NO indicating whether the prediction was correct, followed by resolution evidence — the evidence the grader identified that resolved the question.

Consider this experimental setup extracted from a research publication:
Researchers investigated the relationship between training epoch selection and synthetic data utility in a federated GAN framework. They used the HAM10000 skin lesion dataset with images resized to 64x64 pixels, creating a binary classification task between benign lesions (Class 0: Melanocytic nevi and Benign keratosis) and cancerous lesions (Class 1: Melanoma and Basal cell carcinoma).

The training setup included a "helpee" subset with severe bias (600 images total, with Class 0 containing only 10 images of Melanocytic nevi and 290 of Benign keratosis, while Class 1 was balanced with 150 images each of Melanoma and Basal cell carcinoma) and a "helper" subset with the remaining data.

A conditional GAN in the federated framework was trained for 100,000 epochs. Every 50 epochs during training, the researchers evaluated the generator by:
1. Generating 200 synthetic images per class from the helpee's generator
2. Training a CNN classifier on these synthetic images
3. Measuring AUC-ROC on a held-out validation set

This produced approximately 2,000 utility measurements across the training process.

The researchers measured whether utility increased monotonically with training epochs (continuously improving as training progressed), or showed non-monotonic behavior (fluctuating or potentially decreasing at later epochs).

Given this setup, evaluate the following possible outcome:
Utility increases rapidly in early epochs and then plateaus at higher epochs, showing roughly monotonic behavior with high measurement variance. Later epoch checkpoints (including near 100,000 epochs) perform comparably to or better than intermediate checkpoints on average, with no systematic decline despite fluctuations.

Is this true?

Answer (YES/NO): NO